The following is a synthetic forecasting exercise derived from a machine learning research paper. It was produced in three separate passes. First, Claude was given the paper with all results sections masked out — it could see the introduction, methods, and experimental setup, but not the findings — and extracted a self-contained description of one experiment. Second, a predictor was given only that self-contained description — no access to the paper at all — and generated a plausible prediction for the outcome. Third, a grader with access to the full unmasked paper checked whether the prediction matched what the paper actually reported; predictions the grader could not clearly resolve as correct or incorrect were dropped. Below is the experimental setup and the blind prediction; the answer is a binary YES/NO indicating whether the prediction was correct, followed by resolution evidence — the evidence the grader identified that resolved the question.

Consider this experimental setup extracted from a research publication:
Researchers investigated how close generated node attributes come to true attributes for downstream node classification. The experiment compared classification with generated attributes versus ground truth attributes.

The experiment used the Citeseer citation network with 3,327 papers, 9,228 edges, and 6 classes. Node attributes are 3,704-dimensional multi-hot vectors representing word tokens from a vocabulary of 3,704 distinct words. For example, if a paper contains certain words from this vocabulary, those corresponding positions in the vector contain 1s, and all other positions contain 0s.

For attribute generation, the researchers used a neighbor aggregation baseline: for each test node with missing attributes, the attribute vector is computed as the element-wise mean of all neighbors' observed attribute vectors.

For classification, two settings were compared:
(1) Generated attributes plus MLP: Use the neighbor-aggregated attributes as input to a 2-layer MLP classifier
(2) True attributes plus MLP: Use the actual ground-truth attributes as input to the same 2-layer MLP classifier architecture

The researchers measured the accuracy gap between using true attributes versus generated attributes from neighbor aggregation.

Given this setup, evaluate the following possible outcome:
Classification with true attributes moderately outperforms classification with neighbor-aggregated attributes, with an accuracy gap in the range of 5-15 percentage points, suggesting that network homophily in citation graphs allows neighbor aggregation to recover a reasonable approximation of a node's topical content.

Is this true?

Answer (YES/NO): NO